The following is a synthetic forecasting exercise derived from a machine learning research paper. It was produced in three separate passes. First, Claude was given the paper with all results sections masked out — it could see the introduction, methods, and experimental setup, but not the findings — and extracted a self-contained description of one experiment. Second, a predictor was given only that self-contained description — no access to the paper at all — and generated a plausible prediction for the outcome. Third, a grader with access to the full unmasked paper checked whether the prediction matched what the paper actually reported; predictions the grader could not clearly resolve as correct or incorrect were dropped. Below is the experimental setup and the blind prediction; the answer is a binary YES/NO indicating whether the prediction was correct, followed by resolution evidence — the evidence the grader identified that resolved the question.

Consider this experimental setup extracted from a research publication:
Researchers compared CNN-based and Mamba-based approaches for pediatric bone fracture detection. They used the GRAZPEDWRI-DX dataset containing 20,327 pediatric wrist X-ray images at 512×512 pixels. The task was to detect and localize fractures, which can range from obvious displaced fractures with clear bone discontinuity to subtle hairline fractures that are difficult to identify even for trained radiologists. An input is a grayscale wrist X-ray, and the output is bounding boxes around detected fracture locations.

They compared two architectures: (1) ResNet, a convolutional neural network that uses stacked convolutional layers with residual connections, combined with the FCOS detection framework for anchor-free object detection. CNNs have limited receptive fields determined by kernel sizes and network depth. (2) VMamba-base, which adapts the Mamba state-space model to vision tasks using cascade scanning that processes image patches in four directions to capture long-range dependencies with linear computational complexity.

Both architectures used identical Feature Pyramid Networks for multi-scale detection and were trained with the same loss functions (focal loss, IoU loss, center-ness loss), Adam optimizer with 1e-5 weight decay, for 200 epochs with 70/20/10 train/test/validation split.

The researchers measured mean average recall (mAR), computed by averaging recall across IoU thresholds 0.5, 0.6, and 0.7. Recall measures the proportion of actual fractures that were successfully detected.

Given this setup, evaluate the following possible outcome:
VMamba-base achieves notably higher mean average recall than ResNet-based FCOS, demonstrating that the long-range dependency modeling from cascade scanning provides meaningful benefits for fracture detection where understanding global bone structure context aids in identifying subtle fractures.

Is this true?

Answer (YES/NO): YES